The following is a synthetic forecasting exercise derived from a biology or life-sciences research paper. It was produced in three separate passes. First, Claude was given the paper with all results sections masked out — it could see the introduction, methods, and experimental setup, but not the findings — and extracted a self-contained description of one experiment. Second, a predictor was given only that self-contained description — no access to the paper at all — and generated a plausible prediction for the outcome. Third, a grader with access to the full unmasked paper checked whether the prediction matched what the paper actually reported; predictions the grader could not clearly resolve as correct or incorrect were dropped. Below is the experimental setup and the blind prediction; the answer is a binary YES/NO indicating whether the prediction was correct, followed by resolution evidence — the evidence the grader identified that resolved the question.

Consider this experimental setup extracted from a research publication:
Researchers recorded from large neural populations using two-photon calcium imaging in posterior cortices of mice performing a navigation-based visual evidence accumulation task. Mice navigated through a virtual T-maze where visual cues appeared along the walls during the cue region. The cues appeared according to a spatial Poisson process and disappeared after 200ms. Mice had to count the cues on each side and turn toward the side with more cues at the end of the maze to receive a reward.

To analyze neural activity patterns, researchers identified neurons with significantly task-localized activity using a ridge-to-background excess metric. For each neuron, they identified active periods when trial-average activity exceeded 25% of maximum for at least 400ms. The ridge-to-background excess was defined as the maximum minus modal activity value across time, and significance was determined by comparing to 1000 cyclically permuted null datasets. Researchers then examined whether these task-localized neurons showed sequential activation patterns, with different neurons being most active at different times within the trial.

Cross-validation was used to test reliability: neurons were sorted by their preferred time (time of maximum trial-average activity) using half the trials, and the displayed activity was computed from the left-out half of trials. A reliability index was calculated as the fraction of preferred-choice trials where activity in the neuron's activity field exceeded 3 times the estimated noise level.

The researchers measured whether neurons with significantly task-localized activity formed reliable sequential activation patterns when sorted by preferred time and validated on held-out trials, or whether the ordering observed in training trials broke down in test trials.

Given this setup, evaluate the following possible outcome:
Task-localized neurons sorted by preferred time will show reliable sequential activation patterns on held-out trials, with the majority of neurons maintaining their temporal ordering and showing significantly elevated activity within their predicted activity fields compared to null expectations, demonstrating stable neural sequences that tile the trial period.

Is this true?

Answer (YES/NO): YES